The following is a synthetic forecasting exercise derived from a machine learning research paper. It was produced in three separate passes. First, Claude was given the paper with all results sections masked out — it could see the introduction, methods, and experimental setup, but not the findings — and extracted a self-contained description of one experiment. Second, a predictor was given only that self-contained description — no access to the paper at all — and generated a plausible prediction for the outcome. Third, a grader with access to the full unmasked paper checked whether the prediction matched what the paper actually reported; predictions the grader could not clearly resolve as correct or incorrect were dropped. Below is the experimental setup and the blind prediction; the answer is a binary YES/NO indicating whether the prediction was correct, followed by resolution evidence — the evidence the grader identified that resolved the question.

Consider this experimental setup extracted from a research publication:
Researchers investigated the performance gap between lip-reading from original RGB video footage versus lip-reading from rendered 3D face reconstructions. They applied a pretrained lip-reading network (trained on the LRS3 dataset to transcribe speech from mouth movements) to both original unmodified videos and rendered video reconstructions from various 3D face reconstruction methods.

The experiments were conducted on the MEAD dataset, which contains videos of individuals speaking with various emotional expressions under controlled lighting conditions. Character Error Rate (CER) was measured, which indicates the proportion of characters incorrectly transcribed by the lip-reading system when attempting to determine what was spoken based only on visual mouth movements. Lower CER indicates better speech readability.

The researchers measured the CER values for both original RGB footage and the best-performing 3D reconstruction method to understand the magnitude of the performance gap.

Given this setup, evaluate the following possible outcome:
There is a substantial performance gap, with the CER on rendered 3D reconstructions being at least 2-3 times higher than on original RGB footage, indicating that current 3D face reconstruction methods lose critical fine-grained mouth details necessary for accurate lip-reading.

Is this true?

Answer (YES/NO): NO